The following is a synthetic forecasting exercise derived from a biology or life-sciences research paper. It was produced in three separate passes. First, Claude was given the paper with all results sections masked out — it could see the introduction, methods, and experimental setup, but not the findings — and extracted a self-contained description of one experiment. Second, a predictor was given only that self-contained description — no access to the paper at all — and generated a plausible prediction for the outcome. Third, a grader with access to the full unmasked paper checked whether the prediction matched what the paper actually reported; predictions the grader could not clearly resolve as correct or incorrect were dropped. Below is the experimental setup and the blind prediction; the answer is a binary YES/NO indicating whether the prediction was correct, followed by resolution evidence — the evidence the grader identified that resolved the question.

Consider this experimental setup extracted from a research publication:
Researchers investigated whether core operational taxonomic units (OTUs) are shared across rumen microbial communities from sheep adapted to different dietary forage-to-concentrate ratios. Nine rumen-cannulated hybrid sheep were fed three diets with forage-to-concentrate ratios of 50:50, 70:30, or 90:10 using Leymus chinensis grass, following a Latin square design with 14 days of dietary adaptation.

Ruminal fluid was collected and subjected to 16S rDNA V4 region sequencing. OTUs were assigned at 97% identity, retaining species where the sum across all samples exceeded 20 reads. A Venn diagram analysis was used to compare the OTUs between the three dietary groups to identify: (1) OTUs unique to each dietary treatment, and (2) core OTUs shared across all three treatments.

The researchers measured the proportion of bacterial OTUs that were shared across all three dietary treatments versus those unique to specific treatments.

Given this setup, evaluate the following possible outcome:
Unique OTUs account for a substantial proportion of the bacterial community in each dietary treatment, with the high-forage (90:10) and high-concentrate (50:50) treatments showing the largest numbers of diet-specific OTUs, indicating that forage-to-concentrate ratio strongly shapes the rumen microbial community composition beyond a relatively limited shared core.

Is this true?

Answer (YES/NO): NO